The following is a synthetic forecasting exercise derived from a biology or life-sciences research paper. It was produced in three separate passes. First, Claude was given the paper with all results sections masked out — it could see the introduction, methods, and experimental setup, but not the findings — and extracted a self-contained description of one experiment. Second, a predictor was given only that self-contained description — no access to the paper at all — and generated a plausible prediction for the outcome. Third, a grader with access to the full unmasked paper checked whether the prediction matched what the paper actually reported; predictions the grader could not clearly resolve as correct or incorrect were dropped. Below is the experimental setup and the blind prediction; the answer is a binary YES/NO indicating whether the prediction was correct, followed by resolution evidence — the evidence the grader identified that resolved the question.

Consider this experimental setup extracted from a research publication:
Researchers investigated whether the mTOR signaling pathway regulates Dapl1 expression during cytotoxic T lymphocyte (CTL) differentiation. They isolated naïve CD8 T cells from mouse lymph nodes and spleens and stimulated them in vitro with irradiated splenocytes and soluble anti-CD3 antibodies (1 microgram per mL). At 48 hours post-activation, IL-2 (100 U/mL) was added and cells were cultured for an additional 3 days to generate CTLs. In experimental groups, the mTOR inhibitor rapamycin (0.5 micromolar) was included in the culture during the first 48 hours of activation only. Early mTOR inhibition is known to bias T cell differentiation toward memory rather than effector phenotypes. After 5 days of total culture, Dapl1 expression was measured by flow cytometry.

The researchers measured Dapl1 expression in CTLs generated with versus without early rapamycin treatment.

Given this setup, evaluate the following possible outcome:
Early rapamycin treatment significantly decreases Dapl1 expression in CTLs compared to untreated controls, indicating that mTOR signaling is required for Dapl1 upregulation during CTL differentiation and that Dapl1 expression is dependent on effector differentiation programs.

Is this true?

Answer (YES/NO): NO